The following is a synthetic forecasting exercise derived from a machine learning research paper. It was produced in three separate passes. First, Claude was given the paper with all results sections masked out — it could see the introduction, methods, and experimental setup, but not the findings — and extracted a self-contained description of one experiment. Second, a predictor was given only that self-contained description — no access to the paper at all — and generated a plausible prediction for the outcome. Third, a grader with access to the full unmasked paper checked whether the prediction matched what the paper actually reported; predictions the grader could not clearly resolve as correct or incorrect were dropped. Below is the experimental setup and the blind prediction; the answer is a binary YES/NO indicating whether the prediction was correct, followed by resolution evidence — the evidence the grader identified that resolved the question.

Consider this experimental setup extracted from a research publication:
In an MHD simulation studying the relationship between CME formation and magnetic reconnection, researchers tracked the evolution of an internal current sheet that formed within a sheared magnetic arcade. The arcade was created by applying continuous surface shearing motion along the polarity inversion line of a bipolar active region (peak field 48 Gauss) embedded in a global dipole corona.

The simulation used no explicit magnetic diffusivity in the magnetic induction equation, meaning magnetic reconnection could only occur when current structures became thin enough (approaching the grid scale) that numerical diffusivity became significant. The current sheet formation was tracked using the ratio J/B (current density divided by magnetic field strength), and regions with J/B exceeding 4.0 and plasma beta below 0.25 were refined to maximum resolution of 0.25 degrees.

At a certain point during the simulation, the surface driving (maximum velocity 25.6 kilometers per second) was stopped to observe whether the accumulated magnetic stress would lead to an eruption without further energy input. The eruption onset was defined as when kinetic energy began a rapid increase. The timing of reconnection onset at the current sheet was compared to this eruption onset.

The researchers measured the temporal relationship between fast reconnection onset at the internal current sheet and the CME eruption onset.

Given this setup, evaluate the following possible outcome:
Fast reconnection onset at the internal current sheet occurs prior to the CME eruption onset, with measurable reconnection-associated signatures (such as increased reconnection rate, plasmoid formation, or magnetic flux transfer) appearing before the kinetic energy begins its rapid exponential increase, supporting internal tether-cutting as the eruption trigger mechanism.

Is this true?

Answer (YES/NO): YES